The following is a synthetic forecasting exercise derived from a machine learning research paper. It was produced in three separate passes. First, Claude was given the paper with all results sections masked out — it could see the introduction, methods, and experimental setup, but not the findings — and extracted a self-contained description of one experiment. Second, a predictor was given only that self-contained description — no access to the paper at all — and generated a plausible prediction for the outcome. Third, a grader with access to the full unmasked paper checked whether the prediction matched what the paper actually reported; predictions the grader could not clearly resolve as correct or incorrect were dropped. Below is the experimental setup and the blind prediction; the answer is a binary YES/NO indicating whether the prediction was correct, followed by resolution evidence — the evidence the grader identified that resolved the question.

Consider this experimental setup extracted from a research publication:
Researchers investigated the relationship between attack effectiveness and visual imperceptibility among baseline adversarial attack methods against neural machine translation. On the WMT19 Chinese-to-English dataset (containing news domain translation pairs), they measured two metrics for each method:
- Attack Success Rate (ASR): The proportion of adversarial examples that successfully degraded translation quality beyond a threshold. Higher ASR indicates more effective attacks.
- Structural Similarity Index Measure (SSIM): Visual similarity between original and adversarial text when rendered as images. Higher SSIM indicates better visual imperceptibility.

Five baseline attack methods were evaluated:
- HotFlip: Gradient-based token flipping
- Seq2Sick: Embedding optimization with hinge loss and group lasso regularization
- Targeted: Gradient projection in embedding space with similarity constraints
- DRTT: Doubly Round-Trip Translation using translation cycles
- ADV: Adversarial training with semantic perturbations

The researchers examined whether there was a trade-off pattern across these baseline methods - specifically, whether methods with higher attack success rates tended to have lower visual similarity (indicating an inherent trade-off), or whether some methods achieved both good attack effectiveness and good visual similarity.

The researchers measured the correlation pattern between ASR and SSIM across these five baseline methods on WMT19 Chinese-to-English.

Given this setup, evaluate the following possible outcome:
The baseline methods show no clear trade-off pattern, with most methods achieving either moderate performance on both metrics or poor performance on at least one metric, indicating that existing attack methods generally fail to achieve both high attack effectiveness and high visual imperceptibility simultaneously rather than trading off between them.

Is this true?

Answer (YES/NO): YES